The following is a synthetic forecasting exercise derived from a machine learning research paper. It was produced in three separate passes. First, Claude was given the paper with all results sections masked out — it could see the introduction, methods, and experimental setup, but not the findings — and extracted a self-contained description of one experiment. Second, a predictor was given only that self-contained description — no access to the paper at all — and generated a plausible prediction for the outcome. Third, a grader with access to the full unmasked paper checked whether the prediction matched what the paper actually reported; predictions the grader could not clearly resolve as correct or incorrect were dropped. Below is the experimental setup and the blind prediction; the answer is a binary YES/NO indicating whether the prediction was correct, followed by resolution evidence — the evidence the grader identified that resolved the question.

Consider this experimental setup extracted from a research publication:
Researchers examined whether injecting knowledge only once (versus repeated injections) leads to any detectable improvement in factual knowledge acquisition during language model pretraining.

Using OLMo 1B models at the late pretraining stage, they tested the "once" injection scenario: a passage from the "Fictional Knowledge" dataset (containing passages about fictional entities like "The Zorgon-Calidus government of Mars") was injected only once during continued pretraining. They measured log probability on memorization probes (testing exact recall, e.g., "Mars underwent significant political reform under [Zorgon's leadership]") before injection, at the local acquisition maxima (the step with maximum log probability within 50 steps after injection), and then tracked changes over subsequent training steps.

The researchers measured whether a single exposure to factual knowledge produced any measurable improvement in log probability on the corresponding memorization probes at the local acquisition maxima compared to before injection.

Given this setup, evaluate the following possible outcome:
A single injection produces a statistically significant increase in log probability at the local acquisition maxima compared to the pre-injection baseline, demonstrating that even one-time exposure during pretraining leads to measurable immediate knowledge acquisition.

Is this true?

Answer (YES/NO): YES